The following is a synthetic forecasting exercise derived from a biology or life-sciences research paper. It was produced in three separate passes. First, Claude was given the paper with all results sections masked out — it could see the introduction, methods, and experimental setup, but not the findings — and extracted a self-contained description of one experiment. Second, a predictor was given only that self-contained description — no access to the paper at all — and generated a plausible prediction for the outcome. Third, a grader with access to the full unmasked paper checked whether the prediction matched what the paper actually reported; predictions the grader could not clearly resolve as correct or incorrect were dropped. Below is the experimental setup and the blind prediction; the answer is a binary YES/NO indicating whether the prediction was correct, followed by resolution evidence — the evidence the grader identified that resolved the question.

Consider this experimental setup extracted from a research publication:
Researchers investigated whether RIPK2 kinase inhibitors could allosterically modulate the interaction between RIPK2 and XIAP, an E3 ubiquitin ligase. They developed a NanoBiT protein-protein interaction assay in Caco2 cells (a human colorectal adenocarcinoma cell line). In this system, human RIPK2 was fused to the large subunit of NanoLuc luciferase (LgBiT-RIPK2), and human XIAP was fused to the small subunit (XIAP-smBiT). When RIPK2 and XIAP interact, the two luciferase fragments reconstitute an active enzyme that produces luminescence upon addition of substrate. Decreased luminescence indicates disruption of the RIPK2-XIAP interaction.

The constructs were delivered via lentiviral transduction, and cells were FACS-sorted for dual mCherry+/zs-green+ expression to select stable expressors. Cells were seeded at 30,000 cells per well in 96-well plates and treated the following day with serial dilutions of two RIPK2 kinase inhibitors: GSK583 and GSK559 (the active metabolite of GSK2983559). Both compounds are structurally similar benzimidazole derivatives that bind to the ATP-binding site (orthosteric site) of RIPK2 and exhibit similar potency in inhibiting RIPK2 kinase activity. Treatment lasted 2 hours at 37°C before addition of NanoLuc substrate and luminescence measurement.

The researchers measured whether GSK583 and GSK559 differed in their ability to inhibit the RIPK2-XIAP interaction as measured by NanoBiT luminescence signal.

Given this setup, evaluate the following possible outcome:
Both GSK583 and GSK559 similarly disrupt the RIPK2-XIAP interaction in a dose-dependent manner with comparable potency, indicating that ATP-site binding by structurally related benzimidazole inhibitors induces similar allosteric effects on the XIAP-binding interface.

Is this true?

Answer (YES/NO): NO